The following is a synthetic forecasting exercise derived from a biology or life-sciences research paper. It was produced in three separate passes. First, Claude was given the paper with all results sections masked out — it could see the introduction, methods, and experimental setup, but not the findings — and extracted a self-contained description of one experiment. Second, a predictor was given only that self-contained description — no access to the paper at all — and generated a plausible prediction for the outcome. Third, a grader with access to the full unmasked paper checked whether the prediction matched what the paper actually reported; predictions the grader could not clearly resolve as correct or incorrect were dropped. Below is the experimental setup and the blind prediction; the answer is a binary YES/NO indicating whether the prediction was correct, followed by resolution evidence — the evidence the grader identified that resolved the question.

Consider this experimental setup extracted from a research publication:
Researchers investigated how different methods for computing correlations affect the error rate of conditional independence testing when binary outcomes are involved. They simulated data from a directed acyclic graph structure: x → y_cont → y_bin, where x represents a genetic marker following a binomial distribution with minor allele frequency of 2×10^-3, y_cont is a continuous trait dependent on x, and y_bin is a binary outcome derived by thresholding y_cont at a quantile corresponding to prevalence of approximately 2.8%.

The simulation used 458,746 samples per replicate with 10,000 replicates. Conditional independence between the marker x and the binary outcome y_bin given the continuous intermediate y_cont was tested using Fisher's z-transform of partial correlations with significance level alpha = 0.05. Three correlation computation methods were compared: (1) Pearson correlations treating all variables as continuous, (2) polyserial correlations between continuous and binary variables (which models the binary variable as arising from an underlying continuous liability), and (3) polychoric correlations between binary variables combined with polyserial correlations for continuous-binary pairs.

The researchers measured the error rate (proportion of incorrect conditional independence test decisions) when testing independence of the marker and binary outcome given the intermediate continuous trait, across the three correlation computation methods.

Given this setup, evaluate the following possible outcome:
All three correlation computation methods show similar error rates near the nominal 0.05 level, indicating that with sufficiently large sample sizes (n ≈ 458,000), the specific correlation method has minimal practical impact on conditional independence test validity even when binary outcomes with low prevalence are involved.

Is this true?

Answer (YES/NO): NO